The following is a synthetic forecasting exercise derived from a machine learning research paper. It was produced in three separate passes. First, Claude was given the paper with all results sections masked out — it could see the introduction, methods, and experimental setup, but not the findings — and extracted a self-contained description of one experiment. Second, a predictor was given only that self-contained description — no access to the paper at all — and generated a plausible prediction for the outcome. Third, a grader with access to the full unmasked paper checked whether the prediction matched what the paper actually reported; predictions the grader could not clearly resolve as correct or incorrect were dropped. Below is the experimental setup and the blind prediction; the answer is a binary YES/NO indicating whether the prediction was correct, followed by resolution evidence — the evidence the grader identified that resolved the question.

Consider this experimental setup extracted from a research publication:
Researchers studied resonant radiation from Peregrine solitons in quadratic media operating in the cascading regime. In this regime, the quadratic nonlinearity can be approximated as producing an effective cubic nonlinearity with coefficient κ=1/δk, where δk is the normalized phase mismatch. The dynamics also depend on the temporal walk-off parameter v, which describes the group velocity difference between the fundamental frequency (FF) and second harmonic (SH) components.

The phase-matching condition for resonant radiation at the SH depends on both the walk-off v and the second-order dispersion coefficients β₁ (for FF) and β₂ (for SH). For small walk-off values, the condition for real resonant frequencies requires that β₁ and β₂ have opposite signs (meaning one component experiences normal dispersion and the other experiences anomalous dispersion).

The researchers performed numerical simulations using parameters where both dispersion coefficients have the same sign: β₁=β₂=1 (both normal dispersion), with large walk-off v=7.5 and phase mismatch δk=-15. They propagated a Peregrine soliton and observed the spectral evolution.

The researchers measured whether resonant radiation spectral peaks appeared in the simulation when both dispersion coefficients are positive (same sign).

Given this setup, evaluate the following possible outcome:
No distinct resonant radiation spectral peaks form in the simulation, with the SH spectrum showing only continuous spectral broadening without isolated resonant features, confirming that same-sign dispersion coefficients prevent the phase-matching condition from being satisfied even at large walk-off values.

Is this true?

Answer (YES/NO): NO